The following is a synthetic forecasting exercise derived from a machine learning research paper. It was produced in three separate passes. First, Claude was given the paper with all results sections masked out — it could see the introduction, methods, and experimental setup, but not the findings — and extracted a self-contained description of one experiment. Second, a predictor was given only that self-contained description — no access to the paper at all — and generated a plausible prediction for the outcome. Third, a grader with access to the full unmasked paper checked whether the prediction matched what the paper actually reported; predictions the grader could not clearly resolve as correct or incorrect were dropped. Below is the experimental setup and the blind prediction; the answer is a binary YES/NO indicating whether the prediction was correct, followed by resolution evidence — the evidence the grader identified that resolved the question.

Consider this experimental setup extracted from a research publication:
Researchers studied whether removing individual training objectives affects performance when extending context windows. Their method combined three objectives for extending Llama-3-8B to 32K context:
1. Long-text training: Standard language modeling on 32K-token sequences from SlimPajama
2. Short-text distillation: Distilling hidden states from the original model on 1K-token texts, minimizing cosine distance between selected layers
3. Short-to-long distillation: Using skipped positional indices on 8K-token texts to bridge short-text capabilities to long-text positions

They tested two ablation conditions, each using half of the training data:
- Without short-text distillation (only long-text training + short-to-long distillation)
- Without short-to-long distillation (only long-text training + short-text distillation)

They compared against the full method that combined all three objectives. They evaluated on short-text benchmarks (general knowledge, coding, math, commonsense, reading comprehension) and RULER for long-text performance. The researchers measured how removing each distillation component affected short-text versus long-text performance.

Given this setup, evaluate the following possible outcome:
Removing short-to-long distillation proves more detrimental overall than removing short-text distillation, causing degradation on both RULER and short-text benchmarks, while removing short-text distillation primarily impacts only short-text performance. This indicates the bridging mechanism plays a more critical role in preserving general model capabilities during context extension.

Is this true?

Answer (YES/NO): NO